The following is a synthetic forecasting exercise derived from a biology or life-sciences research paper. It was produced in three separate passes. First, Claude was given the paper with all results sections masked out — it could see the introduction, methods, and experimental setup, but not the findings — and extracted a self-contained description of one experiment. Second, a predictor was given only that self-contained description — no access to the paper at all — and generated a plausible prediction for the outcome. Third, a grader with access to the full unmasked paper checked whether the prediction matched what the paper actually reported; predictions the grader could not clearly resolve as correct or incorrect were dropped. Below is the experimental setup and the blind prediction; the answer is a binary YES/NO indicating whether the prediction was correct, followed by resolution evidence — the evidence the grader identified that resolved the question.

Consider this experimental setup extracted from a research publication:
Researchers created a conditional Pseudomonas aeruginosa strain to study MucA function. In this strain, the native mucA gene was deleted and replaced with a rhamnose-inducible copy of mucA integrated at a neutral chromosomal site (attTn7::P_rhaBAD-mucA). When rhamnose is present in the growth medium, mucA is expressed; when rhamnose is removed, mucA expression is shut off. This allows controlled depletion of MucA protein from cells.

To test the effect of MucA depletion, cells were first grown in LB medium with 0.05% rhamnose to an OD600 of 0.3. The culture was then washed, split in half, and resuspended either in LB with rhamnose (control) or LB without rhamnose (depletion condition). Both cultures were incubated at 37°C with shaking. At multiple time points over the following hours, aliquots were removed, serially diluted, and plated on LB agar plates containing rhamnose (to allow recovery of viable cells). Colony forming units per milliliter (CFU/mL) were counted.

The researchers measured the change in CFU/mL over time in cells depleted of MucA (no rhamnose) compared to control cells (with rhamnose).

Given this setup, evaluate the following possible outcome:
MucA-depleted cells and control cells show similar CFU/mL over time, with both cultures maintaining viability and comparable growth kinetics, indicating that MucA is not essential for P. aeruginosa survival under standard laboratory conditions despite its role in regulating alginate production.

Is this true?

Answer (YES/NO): NO